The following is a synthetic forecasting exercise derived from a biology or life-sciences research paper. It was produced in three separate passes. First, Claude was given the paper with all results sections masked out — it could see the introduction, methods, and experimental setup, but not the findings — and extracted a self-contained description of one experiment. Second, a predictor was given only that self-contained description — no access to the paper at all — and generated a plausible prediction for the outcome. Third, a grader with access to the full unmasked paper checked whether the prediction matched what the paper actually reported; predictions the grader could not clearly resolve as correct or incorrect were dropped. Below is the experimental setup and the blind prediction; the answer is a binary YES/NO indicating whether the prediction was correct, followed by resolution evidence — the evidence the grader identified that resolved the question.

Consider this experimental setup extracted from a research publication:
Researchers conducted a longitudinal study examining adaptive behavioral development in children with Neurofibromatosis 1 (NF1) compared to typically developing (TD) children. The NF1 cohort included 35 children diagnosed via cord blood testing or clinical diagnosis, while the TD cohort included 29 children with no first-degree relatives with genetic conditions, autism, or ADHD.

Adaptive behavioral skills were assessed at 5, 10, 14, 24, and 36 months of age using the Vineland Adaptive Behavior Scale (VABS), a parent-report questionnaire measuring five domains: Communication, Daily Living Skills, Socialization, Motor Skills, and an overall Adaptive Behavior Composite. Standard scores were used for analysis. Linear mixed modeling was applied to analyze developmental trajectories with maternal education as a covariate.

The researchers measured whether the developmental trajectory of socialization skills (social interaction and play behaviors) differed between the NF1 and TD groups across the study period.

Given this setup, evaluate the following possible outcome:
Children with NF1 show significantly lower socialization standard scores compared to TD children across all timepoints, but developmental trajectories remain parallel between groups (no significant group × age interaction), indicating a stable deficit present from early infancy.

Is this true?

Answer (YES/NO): NO